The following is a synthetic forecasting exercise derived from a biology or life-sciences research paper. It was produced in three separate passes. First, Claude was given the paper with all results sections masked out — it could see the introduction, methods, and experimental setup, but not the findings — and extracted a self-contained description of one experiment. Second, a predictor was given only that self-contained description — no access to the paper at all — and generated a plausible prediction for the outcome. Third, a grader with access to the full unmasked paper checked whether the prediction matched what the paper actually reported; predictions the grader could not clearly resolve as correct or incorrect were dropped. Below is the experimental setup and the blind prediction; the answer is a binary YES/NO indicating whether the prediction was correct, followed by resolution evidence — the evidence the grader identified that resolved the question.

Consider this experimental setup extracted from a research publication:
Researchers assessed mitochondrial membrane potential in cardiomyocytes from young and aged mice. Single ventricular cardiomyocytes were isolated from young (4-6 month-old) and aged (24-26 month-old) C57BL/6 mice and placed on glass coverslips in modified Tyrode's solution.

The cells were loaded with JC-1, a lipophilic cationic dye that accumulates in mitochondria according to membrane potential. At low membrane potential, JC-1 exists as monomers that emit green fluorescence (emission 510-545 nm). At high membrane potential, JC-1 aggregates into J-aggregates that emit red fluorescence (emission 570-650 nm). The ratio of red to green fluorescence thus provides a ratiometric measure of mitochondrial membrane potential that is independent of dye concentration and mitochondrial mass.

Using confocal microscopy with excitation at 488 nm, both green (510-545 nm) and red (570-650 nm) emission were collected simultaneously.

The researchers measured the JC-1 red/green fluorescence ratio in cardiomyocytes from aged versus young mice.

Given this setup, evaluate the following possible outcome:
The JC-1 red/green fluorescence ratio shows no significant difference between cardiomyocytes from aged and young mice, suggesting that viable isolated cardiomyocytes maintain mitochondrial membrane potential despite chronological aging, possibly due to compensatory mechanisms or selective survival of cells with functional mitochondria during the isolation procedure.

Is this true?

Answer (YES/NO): NO